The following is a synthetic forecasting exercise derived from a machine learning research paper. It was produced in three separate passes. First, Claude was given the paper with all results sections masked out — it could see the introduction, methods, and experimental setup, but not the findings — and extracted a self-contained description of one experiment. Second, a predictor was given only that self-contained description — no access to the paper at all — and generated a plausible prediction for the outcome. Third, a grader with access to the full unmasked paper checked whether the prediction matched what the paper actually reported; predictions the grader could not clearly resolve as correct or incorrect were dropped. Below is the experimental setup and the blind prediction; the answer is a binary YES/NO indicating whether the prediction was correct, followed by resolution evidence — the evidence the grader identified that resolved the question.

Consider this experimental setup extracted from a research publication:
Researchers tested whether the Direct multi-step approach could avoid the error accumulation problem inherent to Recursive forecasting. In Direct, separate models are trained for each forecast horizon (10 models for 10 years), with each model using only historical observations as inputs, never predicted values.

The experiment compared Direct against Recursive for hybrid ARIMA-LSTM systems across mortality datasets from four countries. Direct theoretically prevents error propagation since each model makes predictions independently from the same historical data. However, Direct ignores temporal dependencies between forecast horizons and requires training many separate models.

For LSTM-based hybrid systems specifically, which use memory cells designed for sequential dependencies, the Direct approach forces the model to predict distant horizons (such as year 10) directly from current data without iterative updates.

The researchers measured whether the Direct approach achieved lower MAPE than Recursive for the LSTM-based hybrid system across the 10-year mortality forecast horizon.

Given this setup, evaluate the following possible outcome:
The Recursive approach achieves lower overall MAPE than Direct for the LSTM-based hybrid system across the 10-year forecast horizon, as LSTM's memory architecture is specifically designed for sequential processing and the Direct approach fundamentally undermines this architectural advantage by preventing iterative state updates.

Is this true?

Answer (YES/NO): YES